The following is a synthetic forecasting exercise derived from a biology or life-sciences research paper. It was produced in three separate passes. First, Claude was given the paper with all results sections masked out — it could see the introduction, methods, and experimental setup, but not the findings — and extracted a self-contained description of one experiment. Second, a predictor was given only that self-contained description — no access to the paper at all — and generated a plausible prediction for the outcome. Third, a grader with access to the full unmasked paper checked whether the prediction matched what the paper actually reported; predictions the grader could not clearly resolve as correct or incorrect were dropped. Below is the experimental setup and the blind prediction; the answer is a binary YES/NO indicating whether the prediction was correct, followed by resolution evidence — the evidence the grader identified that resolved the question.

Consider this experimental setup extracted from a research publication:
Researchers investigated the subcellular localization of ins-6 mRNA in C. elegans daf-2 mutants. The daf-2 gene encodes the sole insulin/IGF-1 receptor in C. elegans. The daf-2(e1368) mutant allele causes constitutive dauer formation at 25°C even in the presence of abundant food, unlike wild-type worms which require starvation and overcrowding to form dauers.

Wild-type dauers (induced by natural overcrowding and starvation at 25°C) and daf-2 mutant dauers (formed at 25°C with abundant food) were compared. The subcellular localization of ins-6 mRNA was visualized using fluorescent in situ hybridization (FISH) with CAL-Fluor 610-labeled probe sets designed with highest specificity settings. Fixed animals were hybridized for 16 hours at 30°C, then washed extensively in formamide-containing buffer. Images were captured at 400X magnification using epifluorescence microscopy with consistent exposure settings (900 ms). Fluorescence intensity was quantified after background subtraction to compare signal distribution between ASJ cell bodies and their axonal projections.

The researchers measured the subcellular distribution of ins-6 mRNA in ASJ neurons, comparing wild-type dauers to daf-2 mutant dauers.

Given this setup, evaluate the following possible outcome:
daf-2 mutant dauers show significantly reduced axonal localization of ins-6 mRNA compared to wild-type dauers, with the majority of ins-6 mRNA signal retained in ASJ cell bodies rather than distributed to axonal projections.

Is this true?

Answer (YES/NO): YES